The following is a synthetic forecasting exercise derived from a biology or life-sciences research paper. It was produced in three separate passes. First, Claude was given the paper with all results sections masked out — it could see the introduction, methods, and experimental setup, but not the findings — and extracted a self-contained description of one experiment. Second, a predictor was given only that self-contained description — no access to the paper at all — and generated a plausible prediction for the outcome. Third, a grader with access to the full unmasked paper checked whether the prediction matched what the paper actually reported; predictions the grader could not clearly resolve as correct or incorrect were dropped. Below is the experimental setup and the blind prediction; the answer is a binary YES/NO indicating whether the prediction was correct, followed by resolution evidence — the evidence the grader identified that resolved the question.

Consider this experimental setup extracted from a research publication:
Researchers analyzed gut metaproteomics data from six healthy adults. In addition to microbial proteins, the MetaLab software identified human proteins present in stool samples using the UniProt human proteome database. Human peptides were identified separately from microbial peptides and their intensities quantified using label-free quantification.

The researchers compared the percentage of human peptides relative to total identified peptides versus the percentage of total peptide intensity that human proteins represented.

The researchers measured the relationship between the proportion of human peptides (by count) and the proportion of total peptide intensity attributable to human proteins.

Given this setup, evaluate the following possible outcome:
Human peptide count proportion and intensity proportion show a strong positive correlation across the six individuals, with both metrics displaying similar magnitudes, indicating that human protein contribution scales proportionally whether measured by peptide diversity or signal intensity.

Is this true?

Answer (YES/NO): NO